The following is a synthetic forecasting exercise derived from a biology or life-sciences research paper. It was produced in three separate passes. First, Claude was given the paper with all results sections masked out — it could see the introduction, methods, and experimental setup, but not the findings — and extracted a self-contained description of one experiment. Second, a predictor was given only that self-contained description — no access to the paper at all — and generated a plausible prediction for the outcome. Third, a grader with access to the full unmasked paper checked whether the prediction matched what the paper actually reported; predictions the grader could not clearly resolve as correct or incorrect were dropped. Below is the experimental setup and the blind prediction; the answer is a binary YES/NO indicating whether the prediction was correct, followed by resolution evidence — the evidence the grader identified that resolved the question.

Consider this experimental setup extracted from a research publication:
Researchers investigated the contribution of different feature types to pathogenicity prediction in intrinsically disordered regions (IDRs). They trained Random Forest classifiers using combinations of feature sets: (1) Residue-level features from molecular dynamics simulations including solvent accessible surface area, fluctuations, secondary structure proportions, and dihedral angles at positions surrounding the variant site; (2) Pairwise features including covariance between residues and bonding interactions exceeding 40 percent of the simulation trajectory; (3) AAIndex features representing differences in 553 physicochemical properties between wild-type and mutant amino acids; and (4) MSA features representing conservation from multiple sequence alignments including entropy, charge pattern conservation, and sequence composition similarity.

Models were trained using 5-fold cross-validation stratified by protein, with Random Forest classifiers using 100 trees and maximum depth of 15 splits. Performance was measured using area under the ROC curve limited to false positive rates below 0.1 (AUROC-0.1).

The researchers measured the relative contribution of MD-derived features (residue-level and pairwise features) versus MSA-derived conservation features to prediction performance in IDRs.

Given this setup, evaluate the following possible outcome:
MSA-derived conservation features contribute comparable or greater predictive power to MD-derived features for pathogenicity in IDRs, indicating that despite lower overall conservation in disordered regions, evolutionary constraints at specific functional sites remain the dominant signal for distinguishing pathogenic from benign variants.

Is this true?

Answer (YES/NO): YES